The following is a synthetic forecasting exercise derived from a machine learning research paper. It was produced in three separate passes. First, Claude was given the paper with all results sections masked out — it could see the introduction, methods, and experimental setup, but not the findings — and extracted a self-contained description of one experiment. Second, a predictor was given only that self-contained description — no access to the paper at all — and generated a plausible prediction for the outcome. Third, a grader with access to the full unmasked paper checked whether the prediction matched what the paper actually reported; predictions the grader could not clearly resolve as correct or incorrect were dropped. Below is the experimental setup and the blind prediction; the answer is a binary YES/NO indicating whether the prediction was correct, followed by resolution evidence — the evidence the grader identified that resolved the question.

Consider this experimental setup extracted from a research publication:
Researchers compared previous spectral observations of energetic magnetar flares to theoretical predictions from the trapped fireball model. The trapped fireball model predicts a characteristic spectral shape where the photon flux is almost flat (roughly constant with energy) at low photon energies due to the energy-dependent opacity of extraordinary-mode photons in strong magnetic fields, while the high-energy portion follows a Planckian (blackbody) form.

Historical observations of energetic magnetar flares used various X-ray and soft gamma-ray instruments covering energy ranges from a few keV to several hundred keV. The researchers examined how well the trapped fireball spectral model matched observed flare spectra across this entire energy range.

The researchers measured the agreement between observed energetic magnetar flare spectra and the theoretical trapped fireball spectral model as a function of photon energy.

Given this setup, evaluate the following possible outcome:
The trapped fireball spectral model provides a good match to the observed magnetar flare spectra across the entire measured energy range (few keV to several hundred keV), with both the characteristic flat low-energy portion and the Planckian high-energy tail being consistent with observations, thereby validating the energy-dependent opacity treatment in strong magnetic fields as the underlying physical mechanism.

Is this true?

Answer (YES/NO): NO